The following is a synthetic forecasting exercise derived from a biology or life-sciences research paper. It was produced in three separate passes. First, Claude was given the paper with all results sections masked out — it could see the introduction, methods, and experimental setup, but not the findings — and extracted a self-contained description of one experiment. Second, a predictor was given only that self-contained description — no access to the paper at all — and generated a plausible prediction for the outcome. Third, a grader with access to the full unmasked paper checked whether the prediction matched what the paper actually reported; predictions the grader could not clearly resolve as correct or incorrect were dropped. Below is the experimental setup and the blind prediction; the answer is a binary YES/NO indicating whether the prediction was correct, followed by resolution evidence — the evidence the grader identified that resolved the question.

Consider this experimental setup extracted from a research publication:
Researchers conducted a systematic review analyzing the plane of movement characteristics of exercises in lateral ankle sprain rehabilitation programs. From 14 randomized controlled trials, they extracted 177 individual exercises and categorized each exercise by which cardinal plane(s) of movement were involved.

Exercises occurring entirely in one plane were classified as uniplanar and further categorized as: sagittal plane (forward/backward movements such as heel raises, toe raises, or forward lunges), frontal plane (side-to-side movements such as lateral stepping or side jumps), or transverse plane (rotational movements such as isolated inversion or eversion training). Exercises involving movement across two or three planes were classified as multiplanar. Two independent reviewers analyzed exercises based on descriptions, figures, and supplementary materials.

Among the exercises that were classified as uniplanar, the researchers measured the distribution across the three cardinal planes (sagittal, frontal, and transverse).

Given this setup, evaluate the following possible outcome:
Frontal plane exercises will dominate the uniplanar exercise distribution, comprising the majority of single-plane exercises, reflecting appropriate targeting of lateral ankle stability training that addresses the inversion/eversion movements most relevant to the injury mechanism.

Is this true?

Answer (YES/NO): NO